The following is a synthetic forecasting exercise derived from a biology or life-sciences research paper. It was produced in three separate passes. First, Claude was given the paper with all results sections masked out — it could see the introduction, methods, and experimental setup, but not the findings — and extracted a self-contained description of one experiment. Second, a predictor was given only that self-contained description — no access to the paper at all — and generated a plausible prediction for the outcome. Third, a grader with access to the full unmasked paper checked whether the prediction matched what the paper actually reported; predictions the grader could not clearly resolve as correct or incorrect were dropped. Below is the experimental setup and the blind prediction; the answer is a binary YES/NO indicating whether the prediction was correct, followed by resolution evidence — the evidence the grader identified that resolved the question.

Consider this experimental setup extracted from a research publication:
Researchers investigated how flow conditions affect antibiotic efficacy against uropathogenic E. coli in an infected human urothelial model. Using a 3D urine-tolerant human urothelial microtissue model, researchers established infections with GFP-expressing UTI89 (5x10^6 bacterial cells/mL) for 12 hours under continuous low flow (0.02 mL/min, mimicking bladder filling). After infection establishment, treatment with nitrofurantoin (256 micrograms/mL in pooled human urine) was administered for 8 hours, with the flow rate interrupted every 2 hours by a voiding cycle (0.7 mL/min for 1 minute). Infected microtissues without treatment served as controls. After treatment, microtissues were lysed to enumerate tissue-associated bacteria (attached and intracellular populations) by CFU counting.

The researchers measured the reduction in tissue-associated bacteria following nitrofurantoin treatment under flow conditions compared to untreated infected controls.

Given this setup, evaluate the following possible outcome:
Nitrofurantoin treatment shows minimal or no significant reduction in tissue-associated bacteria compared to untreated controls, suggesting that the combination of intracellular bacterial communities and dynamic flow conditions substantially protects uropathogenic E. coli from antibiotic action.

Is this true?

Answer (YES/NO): NO